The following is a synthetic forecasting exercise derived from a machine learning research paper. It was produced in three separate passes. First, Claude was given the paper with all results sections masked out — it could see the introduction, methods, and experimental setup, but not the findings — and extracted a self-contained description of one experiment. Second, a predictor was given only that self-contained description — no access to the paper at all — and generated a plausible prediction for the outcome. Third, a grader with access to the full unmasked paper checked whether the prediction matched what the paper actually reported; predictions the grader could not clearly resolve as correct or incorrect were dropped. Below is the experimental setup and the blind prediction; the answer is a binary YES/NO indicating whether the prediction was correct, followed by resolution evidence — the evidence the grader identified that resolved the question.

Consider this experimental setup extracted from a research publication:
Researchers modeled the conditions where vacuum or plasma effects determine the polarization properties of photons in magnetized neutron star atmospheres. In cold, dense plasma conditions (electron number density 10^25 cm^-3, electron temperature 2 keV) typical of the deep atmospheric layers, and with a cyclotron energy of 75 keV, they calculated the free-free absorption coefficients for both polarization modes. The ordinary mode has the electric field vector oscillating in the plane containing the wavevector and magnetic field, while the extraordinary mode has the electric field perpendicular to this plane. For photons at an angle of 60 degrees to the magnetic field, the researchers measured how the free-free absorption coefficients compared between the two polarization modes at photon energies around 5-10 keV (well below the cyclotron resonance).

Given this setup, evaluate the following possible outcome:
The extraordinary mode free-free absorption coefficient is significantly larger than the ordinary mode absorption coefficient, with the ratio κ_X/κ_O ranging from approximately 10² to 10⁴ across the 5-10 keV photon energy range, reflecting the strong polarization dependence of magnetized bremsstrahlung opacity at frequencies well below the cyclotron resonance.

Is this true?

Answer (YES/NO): NO